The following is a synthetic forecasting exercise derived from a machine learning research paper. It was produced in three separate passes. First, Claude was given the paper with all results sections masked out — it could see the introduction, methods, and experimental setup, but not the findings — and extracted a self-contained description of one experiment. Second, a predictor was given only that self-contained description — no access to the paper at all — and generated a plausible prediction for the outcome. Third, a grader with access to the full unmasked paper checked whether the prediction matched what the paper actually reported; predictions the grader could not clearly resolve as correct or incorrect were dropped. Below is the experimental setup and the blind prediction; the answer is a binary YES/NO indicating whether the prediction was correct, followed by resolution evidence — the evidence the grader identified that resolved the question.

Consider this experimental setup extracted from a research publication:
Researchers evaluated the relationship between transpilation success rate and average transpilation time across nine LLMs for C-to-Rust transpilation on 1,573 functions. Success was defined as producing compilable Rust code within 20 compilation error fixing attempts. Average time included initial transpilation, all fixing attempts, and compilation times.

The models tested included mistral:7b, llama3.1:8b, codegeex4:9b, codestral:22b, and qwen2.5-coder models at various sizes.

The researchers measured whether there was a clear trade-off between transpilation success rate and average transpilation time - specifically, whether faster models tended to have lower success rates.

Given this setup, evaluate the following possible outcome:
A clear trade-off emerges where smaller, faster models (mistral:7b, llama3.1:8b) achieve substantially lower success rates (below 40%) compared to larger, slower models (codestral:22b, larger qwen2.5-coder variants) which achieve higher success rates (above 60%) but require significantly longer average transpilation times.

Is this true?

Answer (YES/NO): NO